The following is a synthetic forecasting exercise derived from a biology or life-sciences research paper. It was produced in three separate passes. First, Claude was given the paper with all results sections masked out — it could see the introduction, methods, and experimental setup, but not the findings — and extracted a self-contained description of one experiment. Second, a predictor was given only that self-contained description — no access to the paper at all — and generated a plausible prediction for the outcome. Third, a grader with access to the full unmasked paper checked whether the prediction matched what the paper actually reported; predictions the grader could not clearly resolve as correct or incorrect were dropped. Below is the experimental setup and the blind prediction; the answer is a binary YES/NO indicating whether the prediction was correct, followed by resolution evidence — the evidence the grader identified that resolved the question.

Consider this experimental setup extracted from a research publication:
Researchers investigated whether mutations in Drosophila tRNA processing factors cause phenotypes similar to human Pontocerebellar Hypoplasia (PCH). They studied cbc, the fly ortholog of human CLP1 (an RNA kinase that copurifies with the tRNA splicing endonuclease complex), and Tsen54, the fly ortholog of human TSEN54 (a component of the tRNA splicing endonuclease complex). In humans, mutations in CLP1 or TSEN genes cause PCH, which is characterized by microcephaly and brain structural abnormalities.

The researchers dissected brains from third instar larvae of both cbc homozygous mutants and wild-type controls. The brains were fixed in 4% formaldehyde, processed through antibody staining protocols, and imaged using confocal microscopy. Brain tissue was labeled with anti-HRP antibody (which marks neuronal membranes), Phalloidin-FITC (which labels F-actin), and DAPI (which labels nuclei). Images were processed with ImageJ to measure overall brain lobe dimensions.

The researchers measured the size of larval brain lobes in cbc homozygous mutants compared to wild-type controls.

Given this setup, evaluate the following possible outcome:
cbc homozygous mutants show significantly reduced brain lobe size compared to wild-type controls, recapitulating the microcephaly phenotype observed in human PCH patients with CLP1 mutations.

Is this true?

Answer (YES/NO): YES